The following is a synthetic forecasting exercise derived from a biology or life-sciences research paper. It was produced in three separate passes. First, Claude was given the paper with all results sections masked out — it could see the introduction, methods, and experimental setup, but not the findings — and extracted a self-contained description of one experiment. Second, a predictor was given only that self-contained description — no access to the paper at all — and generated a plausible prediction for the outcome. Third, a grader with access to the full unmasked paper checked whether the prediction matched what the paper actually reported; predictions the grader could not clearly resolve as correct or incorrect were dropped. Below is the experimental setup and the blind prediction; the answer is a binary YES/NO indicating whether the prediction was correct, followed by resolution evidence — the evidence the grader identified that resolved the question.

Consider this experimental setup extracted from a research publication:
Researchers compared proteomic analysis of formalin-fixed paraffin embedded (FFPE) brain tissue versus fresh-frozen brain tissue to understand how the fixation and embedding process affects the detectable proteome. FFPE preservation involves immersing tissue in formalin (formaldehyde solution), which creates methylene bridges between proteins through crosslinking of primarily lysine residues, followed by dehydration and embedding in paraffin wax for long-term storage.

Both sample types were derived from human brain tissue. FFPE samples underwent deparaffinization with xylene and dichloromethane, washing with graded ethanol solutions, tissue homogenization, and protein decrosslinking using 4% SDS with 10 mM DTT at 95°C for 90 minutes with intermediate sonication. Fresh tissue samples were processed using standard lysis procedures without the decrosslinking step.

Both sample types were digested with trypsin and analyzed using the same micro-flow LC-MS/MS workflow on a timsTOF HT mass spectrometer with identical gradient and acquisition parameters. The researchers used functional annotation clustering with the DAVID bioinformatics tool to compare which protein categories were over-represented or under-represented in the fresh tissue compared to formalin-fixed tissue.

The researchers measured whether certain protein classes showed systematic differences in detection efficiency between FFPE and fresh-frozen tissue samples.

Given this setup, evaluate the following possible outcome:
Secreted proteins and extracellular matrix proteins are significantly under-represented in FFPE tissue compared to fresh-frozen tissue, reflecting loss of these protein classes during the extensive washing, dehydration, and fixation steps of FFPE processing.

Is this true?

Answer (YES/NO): NO